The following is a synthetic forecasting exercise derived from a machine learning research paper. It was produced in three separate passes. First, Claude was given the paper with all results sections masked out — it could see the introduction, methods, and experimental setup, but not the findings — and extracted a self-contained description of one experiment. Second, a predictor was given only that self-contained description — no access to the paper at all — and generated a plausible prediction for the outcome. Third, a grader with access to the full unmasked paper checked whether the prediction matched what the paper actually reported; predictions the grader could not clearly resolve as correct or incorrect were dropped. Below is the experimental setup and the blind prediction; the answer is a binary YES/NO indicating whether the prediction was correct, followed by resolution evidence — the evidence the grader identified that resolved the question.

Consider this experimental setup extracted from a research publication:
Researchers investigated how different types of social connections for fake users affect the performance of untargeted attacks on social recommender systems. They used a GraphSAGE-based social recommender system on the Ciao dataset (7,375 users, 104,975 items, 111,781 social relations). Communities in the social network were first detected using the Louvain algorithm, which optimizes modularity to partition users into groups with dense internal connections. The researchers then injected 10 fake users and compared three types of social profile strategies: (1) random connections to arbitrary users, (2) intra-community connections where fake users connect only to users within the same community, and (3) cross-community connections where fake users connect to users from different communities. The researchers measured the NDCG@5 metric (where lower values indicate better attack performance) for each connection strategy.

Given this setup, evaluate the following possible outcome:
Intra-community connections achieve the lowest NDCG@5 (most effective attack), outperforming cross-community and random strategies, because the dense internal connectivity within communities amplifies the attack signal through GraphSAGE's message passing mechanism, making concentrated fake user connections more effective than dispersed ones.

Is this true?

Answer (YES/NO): NO